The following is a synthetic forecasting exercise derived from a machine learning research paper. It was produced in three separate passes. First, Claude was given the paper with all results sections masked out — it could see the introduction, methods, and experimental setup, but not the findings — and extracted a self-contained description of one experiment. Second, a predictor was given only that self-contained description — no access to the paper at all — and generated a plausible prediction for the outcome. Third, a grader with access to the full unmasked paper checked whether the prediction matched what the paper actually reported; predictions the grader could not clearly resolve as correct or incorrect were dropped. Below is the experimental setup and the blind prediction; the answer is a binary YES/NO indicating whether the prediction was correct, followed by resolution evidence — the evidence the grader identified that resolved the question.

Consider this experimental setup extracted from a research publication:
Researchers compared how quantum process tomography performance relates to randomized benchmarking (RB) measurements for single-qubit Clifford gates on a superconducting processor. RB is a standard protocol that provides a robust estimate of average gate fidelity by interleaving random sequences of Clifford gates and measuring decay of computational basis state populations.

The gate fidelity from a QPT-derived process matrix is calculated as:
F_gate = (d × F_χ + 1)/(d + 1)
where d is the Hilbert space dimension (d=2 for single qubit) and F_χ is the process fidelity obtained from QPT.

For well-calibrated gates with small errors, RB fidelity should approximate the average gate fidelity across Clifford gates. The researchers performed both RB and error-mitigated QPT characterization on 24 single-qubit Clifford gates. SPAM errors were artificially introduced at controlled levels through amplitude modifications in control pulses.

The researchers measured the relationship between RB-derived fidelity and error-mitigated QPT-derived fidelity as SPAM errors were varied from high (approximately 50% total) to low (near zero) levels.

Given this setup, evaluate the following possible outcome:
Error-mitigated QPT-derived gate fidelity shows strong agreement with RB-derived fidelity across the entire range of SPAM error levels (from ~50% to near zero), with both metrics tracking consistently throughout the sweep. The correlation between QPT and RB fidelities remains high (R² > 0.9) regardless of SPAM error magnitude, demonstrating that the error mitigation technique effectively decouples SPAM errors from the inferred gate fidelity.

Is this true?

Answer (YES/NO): NO